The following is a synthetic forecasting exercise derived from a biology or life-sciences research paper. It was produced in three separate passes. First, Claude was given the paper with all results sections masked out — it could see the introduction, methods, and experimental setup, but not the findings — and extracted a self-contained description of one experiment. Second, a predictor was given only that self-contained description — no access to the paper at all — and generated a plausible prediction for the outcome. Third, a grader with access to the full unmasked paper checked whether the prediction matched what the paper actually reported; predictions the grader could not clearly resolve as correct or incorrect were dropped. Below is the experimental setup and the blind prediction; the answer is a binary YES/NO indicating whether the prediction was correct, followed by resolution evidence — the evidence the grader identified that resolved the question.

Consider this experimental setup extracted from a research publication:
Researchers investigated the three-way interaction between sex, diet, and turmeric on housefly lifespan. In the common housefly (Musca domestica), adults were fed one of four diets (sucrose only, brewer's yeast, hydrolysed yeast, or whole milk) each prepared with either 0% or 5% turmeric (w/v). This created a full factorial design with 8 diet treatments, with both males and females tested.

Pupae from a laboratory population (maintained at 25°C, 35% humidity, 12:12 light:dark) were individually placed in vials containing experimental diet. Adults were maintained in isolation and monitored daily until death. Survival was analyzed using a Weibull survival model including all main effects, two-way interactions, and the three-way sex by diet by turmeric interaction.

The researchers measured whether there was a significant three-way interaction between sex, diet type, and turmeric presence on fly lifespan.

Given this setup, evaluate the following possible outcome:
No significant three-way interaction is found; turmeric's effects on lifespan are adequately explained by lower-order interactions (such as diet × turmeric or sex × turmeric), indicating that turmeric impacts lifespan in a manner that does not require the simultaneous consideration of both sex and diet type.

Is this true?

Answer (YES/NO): NO